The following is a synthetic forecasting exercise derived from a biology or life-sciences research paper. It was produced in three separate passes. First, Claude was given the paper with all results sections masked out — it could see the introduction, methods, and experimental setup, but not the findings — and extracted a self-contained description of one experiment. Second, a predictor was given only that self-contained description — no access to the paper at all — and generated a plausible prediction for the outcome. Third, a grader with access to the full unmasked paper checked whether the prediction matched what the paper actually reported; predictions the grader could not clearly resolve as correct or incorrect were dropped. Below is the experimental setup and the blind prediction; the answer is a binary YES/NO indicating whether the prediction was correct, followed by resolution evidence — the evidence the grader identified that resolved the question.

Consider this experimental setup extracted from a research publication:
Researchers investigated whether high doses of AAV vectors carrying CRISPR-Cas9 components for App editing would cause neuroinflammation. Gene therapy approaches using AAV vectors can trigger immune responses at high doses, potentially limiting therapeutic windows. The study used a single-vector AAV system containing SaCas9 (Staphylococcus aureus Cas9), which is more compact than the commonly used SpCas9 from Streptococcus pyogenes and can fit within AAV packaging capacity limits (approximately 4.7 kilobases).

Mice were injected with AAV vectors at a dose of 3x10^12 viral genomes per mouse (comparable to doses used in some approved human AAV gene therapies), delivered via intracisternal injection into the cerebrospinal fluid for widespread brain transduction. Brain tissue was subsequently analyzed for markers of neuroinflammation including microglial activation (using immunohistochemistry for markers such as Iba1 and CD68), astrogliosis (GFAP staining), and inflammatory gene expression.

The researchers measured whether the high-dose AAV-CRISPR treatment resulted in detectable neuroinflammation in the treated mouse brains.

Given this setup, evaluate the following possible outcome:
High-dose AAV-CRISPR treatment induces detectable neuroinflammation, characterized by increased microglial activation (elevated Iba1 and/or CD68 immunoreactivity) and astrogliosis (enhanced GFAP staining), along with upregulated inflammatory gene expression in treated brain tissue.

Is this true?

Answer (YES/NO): NO